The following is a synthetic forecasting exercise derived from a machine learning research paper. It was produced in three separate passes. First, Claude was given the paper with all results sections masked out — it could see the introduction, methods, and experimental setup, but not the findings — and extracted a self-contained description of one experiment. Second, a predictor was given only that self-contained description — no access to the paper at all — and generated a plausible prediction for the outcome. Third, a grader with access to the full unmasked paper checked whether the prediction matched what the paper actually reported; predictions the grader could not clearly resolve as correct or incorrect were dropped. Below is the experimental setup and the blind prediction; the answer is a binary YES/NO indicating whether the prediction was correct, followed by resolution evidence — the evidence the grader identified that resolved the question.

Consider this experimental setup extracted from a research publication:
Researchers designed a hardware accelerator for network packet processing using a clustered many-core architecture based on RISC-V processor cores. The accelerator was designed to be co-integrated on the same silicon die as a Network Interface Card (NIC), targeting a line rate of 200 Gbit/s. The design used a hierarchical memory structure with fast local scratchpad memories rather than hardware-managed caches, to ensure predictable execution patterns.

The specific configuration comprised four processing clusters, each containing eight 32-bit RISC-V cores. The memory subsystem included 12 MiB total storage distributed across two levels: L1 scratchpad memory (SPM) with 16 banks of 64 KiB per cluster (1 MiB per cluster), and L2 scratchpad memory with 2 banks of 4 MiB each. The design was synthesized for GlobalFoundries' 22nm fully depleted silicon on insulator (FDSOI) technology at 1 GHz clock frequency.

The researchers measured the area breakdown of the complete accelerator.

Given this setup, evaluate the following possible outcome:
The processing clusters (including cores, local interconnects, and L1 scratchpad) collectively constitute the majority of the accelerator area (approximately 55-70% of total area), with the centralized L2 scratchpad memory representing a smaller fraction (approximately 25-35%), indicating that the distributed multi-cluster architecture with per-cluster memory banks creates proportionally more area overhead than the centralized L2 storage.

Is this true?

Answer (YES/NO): NO